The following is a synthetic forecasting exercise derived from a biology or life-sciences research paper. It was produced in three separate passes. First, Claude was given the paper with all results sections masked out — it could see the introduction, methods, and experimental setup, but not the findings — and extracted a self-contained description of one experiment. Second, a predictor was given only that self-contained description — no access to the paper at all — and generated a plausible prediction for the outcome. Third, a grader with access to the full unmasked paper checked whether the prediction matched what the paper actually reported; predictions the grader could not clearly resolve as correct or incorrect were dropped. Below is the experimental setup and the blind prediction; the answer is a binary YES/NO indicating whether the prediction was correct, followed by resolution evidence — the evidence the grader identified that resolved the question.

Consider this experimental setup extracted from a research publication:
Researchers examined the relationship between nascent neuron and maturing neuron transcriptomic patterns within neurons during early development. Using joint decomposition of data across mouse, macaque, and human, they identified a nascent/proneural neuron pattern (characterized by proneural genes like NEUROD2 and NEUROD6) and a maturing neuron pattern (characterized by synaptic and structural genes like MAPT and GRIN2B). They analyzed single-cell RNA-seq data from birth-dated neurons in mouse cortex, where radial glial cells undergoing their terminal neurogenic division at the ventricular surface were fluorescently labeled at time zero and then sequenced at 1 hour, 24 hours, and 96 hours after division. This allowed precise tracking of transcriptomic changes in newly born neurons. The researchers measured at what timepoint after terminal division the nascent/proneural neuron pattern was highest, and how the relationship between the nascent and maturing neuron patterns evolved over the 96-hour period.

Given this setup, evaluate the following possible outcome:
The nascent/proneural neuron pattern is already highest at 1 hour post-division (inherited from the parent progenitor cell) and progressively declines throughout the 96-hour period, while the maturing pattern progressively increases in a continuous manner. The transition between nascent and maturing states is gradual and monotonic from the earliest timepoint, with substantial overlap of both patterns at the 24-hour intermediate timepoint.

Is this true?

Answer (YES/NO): NO